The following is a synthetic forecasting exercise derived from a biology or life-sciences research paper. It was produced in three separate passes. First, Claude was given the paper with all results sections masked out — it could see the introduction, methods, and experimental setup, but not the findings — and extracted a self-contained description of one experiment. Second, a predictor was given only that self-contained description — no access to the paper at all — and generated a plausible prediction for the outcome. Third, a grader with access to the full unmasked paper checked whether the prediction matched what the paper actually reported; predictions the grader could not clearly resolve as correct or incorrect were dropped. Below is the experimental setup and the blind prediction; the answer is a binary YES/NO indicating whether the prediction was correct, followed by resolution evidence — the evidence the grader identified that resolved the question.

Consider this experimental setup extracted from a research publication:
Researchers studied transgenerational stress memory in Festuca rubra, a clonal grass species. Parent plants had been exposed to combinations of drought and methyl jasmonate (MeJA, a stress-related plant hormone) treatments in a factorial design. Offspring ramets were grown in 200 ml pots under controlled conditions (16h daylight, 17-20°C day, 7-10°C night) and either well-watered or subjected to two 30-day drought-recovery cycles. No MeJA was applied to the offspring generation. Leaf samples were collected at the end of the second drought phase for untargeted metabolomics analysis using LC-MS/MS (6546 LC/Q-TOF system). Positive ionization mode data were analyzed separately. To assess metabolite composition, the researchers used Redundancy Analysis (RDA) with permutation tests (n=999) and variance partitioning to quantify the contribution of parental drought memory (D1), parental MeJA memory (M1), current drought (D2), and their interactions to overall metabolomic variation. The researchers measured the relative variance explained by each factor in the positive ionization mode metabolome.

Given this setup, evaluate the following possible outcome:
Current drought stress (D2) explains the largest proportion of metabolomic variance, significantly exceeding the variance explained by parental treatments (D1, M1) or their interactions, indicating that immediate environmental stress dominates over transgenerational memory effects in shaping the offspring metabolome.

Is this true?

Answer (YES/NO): YES